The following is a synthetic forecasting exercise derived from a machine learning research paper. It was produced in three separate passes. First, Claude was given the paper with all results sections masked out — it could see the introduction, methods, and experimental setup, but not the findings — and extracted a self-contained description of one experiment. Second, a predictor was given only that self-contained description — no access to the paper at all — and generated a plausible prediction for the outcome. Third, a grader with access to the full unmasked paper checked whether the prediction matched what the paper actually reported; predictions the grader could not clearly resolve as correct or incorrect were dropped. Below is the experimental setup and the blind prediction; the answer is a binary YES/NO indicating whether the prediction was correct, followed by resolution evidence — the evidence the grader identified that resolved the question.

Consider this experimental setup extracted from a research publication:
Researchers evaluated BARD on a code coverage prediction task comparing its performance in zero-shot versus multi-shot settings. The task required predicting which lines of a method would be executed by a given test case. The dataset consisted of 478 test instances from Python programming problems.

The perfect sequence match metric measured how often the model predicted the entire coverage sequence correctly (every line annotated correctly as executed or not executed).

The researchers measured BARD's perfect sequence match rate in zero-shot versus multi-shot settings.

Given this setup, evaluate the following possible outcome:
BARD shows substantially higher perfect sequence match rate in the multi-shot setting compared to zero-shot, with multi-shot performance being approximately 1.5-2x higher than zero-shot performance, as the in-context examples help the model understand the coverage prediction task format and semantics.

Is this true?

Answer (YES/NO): NO